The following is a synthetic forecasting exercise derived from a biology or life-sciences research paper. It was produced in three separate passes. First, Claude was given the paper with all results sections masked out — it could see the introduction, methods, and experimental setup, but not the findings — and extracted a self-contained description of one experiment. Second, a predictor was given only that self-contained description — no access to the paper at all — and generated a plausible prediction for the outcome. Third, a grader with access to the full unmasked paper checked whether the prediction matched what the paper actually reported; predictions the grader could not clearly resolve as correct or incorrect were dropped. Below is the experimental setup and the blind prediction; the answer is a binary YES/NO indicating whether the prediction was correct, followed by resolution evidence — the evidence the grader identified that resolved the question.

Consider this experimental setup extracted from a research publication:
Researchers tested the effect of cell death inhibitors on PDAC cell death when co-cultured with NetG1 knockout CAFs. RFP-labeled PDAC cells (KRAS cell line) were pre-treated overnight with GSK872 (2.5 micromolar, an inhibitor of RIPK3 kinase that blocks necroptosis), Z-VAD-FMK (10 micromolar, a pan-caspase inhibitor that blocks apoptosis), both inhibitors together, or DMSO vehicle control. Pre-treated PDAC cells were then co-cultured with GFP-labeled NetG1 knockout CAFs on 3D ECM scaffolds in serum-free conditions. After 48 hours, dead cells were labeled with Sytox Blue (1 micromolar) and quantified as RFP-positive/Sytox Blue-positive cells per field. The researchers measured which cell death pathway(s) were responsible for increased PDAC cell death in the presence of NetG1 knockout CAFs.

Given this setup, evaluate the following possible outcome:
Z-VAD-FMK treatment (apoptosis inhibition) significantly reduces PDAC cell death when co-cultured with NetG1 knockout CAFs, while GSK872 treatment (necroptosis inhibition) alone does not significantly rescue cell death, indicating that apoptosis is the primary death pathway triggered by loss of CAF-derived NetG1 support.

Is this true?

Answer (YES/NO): NO